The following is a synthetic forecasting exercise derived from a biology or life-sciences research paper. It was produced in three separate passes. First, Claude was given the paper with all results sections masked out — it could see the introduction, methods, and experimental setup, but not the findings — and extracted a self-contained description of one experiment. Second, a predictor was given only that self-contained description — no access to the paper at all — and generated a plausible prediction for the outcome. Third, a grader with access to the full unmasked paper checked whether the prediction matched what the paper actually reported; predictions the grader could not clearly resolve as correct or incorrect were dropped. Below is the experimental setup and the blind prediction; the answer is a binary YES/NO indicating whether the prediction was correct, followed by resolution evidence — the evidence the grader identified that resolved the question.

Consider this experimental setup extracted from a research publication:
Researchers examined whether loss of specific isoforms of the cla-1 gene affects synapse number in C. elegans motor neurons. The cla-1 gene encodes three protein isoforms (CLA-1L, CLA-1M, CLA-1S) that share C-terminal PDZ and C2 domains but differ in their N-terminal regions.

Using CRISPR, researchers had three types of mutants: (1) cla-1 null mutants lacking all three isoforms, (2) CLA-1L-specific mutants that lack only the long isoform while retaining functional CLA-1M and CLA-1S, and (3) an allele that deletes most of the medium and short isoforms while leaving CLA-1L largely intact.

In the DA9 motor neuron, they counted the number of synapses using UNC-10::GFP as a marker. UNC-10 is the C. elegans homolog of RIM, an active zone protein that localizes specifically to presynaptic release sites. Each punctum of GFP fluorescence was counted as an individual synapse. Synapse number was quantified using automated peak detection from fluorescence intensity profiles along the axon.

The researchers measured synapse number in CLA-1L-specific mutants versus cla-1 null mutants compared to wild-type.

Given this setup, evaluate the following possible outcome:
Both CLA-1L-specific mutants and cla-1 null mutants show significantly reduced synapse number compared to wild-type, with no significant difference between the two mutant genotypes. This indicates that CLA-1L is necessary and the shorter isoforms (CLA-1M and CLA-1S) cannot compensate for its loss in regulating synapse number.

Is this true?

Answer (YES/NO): NO